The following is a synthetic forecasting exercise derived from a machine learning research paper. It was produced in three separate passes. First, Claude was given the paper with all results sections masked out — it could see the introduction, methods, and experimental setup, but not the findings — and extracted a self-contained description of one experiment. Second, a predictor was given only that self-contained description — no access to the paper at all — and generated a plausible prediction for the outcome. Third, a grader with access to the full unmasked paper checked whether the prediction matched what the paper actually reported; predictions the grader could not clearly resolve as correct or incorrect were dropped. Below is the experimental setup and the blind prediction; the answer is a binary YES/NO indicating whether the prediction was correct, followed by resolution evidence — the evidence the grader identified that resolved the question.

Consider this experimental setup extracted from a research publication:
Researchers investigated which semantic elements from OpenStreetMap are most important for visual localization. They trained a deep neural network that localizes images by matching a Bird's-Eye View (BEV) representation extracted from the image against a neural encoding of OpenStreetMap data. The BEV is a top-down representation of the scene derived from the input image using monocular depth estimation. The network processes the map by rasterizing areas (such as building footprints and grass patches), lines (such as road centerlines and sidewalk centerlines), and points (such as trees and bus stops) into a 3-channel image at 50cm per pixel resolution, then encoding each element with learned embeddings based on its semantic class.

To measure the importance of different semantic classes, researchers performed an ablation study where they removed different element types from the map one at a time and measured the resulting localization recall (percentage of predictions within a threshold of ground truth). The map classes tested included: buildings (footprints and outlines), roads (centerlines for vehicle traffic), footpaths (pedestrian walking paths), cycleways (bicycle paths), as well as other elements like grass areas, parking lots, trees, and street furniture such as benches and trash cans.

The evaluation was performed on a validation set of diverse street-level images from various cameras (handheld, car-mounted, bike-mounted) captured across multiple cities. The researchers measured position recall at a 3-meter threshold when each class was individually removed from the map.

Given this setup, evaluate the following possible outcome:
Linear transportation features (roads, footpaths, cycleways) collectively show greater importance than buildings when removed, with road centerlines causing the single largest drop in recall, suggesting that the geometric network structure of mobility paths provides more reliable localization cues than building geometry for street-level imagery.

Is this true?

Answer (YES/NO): NO